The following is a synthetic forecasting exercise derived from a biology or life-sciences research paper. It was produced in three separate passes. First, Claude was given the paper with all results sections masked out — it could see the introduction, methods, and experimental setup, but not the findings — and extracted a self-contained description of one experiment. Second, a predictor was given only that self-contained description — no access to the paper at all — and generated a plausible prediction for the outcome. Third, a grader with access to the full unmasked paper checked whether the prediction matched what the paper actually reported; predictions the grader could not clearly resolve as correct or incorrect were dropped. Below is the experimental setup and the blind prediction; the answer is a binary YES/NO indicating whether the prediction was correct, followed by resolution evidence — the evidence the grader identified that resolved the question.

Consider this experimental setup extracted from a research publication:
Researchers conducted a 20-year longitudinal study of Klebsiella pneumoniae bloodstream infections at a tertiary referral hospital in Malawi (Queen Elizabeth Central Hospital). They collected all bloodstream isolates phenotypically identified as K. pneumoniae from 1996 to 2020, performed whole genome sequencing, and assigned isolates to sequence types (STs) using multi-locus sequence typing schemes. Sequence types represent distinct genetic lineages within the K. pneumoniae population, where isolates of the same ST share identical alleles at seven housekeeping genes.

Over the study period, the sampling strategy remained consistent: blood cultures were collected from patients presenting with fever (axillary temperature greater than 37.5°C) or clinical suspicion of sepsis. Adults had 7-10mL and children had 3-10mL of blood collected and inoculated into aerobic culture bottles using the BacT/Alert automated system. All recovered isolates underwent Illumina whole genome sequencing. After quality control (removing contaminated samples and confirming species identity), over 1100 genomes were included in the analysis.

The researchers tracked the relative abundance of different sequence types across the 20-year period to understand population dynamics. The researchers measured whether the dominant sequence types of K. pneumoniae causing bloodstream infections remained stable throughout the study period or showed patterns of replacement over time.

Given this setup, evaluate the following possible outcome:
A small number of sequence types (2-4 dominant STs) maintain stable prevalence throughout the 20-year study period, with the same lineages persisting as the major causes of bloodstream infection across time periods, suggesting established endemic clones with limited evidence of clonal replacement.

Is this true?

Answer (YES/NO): NO